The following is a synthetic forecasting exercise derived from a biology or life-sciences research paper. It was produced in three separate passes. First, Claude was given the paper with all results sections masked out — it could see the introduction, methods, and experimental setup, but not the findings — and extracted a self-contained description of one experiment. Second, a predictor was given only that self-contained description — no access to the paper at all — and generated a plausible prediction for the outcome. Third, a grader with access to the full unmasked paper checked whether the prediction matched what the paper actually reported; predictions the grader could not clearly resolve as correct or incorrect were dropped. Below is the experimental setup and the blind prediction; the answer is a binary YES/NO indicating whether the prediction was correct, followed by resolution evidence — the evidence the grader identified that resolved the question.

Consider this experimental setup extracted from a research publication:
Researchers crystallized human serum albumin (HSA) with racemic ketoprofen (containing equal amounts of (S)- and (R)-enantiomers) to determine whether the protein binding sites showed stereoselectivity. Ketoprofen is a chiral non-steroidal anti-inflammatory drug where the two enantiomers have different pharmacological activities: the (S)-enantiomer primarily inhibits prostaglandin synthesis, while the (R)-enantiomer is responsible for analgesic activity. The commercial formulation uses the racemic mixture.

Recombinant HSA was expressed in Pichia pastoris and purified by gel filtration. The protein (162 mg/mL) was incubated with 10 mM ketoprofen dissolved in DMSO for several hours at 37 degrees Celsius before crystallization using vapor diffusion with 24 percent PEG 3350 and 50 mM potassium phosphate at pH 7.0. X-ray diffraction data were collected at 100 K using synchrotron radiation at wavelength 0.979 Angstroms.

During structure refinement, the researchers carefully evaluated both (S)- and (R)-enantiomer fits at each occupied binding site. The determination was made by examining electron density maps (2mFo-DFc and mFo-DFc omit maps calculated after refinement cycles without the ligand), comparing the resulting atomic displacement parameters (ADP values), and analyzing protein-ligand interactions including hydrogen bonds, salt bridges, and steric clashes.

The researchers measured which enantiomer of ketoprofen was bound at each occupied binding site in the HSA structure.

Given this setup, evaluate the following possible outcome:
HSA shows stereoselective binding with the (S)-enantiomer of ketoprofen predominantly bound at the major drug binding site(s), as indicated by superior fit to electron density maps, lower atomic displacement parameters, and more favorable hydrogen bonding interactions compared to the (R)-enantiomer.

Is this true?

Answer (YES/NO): NO